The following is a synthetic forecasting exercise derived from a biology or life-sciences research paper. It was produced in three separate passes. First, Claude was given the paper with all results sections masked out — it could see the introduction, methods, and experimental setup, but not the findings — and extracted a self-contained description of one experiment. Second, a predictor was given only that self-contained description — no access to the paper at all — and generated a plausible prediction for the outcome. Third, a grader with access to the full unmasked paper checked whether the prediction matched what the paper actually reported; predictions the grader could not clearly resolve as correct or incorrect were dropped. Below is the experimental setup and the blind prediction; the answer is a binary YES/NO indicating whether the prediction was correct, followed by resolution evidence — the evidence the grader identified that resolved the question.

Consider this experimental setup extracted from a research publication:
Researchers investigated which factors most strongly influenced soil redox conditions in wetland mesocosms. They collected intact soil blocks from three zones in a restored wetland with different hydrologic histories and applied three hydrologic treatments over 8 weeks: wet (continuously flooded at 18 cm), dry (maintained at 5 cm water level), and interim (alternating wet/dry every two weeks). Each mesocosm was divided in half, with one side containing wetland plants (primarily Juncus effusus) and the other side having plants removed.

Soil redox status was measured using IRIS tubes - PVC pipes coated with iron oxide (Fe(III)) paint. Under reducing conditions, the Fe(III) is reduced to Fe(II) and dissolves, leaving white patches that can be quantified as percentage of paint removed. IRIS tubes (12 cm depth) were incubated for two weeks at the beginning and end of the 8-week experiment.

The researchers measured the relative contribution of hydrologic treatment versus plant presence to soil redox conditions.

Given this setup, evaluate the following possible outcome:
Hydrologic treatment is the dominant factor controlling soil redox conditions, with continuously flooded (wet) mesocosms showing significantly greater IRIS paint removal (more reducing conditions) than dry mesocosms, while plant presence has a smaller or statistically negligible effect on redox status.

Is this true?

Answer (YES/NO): YES